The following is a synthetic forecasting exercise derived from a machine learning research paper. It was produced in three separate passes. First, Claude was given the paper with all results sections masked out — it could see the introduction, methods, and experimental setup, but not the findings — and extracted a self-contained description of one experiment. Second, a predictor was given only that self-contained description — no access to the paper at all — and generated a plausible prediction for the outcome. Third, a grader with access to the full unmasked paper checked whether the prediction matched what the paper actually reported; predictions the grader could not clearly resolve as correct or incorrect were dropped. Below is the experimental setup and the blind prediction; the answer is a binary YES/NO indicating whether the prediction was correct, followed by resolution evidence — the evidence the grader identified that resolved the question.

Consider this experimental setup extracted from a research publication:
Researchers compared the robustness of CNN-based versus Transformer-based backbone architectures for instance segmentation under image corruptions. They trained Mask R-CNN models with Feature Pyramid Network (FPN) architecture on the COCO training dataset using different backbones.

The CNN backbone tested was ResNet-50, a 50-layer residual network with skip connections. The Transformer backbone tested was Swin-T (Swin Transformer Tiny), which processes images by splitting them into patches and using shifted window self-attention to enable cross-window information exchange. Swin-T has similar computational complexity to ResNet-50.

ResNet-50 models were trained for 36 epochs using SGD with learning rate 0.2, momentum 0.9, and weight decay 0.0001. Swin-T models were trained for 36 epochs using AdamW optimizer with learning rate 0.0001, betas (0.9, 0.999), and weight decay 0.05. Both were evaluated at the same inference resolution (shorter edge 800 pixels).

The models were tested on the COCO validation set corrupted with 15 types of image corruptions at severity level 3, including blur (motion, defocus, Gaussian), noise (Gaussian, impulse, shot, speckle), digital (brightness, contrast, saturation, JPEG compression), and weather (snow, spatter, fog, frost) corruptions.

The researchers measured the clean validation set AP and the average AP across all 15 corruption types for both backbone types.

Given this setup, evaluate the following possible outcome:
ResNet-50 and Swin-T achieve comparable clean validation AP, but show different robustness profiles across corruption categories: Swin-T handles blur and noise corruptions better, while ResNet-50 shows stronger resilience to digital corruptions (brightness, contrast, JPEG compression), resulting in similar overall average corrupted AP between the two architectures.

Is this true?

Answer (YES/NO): NO